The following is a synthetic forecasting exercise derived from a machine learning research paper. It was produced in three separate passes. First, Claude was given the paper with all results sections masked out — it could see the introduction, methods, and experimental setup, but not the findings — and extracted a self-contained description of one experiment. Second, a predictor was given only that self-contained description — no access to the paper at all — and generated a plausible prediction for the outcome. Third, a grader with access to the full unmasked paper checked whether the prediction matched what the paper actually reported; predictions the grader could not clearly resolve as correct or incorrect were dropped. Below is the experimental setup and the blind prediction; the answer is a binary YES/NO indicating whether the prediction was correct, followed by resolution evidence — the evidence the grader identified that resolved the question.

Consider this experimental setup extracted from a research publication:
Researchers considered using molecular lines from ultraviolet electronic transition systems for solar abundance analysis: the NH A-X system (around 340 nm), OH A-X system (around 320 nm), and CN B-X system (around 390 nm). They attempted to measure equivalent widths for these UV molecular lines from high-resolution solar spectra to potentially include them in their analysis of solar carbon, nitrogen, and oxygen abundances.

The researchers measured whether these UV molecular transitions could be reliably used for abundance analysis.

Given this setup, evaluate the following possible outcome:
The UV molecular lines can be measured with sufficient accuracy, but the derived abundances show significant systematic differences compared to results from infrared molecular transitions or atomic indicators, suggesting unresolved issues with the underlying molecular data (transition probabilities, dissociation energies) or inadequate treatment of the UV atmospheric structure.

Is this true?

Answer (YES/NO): NO